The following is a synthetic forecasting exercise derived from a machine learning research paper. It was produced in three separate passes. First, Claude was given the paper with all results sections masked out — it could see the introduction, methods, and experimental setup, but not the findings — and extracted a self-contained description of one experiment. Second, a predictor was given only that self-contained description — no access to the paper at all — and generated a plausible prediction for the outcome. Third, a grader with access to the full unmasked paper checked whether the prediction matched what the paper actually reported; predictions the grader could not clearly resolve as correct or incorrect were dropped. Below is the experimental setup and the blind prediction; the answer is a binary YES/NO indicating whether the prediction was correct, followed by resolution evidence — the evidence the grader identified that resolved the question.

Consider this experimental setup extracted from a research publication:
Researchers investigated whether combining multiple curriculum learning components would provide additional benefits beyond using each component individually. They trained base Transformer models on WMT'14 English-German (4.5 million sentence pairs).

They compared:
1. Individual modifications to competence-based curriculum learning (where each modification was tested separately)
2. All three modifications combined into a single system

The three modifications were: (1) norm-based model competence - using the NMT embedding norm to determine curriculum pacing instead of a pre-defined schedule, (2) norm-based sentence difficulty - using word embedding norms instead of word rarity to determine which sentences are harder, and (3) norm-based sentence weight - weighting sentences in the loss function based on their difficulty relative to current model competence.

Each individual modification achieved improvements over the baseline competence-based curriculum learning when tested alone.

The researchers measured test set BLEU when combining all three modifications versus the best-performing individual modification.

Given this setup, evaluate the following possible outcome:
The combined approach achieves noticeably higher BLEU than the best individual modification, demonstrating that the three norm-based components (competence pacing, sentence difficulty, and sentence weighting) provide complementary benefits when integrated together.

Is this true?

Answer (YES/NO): NO